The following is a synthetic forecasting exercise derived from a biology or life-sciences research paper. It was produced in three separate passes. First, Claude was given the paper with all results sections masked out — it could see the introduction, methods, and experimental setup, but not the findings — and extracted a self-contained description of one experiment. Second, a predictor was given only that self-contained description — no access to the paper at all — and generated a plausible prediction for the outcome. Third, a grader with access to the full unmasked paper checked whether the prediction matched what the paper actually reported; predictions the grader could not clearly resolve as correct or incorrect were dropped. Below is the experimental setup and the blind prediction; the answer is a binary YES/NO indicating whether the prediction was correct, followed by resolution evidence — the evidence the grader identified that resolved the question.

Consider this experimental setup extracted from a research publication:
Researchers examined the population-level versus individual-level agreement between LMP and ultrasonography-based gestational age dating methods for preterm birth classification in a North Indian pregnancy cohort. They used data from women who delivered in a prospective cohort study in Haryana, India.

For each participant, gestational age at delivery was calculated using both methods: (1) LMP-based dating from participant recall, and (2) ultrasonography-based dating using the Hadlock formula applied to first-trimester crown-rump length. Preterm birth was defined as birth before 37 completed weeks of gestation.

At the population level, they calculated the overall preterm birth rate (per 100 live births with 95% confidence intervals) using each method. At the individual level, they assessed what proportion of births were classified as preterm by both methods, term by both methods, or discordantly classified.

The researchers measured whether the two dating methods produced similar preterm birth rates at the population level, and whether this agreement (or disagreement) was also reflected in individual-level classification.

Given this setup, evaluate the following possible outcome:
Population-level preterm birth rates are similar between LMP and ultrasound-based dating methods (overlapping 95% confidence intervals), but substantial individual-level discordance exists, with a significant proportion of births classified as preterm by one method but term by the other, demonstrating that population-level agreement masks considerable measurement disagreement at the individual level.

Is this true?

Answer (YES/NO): YES